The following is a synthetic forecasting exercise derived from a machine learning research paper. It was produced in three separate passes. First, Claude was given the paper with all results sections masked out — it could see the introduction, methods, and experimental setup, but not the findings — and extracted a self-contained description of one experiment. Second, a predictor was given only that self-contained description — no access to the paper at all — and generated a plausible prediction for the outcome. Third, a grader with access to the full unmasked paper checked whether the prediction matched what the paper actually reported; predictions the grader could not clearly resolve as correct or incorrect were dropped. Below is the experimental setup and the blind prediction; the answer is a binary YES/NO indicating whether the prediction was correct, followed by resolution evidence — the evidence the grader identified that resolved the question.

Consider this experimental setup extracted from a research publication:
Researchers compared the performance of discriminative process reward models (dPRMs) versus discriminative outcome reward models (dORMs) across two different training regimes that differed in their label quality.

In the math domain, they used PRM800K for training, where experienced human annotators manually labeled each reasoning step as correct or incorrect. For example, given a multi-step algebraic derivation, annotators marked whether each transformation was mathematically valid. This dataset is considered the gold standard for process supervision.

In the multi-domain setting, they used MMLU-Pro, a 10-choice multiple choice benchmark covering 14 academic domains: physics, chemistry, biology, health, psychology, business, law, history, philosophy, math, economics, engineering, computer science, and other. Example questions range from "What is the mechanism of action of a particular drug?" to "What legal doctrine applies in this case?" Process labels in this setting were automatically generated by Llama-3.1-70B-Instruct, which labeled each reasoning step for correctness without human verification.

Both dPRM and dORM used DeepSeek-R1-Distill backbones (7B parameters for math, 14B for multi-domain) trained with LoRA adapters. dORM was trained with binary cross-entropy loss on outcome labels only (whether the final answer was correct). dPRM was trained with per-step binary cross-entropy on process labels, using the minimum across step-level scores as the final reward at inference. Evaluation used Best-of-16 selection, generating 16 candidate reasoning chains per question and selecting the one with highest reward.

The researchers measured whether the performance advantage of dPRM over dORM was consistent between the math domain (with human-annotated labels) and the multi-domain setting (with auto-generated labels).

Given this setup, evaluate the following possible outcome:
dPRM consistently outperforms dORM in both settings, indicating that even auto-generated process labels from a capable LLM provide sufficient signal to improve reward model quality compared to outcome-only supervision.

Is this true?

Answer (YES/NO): NO